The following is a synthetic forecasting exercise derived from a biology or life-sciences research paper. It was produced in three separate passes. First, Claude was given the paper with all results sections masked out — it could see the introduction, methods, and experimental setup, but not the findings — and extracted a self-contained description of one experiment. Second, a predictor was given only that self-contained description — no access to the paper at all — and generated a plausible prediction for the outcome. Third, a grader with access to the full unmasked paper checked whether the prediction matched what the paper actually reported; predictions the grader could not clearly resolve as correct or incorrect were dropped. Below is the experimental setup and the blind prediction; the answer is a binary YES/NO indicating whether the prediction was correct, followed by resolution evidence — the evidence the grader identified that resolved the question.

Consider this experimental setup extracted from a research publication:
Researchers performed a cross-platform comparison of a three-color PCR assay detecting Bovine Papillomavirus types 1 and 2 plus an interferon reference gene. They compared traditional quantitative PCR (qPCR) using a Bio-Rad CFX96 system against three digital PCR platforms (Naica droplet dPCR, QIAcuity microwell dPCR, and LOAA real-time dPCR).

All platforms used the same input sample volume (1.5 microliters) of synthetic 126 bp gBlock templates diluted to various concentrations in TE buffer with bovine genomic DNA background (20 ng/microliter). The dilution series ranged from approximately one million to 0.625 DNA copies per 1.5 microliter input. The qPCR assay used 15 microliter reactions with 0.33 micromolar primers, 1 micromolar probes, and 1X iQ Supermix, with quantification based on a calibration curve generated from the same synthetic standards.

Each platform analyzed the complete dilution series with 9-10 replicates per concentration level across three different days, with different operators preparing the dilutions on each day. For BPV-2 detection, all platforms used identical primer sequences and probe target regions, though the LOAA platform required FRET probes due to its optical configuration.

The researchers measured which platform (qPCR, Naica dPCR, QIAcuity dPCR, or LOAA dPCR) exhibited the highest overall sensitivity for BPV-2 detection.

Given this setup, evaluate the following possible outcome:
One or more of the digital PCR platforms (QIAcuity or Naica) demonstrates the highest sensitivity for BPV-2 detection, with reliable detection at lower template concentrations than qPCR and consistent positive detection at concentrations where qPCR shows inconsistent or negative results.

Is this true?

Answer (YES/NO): NO